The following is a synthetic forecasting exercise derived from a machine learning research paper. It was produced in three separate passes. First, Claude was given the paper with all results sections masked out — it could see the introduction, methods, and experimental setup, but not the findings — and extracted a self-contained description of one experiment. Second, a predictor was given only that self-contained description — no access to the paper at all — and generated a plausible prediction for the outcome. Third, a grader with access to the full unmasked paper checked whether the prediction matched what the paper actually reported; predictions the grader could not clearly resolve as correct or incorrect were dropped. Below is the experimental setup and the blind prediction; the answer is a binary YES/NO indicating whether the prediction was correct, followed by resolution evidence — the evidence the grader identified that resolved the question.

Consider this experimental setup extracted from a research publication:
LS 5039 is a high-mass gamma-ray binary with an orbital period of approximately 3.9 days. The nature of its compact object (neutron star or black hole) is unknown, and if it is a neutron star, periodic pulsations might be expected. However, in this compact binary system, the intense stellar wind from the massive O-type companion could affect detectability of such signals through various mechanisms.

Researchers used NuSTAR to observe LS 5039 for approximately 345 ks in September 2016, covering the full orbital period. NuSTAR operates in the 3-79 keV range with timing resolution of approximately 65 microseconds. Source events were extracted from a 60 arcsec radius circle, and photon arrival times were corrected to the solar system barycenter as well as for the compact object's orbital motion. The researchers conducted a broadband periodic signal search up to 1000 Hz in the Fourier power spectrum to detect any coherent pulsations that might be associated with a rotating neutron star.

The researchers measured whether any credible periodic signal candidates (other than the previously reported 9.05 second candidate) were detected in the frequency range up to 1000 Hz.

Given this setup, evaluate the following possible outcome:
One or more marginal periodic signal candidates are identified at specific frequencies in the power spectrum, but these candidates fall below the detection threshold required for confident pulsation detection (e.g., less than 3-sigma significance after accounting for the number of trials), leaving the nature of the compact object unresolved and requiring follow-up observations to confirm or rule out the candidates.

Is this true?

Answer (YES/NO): NO